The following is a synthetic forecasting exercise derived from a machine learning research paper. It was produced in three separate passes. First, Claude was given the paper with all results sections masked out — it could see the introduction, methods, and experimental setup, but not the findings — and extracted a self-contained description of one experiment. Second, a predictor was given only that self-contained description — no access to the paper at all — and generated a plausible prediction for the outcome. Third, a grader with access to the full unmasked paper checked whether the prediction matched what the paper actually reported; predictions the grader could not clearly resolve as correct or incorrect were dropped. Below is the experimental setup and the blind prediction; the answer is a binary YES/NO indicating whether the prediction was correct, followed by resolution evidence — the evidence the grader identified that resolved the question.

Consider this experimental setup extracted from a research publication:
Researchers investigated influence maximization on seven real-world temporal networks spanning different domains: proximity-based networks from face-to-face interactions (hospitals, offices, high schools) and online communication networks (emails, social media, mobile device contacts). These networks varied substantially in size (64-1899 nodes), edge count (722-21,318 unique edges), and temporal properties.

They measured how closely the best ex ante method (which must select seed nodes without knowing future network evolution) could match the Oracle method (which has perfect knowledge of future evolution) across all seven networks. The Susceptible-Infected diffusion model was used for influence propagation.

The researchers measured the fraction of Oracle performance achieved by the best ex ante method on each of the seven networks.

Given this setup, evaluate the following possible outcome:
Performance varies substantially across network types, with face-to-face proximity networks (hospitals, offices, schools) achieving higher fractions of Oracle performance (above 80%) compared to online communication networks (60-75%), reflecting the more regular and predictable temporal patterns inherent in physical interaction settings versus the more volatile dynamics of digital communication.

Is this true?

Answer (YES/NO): NO